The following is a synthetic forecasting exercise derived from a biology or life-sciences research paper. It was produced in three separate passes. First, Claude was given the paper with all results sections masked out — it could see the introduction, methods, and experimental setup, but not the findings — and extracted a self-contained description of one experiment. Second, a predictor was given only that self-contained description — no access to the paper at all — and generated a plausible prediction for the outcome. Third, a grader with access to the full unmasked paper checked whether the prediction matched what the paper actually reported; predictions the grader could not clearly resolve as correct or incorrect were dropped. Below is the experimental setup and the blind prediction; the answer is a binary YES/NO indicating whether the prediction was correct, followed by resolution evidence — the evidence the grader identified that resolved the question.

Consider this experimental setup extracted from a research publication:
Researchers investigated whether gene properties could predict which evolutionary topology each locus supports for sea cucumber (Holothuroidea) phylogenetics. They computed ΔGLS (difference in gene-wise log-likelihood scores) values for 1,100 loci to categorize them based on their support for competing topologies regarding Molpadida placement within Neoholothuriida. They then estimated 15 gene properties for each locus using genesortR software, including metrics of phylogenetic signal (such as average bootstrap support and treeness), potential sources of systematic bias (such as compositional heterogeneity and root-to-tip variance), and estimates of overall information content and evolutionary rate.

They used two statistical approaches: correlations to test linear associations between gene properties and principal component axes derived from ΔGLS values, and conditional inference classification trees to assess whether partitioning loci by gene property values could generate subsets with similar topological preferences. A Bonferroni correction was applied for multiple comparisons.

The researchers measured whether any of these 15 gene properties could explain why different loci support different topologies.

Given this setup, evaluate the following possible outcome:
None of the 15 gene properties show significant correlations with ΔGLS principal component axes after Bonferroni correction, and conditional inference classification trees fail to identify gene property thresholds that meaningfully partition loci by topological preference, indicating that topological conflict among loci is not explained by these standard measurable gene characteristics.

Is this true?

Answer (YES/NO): YES